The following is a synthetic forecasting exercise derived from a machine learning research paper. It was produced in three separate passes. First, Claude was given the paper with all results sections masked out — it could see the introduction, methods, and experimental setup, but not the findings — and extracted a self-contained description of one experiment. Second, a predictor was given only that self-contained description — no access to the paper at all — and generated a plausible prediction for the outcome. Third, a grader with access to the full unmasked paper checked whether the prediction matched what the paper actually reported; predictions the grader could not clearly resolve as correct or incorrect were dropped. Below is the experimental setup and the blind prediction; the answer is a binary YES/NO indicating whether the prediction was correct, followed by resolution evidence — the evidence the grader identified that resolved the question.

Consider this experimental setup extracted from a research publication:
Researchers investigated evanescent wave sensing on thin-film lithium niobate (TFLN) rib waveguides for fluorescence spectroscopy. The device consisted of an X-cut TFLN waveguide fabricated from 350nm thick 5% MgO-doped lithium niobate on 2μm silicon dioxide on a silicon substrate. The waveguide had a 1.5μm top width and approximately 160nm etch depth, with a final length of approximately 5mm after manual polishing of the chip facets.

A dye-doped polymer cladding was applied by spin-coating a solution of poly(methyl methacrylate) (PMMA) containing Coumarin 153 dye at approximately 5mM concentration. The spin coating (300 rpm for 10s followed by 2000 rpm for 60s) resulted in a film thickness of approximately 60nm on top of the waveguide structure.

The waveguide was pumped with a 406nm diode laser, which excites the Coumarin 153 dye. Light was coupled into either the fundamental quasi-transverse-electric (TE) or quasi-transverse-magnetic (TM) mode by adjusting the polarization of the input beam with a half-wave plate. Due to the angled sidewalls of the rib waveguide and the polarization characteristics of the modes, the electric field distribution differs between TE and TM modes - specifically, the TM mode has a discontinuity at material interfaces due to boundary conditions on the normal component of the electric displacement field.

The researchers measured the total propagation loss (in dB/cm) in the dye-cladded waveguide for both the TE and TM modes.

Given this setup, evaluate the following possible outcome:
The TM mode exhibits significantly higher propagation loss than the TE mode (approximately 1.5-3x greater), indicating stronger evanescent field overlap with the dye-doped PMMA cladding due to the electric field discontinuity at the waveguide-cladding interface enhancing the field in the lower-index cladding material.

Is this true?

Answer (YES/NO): NO